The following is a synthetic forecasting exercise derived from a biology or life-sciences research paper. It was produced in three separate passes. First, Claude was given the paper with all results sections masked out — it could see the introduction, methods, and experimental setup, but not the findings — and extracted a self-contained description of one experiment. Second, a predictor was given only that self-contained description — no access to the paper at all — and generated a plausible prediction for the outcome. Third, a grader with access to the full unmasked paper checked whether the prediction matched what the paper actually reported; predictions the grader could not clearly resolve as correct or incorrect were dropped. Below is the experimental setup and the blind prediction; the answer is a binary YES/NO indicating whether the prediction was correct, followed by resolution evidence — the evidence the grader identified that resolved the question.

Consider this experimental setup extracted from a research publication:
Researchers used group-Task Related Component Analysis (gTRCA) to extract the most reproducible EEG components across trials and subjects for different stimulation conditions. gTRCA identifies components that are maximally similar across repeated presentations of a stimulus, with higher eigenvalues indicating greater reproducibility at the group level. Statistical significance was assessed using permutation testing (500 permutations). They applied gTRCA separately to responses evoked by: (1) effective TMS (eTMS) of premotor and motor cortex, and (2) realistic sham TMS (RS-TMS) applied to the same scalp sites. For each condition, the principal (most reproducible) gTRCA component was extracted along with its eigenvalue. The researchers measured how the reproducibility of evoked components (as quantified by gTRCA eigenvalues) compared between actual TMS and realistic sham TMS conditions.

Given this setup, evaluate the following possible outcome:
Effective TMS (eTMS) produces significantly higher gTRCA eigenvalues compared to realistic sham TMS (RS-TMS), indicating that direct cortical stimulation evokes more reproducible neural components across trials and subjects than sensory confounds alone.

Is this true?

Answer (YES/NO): YES